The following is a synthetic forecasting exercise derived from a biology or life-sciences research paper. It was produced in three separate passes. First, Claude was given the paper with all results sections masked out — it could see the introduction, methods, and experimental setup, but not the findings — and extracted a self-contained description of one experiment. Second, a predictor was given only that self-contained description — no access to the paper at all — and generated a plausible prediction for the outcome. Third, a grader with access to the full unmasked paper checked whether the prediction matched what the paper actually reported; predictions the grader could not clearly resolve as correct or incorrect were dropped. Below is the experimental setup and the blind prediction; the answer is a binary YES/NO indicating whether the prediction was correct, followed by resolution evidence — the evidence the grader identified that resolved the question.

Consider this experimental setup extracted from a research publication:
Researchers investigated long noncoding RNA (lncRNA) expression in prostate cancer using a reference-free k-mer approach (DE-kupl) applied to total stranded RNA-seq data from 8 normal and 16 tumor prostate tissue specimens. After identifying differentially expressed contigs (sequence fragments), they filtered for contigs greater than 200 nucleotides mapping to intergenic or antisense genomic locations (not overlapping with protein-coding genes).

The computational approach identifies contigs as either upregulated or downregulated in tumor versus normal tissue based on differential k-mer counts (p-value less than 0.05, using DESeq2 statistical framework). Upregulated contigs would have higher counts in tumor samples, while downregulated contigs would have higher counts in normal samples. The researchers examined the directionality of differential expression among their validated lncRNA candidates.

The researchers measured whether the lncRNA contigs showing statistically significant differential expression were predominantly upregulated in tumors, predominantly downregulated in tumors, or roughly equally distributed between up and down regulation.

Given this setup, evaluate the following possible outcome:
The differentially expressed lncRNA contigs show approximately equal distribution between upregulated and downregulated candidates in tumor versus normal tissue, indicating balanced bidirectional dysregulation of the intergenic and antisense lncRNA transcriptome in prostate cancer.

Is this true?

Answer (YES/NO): NO